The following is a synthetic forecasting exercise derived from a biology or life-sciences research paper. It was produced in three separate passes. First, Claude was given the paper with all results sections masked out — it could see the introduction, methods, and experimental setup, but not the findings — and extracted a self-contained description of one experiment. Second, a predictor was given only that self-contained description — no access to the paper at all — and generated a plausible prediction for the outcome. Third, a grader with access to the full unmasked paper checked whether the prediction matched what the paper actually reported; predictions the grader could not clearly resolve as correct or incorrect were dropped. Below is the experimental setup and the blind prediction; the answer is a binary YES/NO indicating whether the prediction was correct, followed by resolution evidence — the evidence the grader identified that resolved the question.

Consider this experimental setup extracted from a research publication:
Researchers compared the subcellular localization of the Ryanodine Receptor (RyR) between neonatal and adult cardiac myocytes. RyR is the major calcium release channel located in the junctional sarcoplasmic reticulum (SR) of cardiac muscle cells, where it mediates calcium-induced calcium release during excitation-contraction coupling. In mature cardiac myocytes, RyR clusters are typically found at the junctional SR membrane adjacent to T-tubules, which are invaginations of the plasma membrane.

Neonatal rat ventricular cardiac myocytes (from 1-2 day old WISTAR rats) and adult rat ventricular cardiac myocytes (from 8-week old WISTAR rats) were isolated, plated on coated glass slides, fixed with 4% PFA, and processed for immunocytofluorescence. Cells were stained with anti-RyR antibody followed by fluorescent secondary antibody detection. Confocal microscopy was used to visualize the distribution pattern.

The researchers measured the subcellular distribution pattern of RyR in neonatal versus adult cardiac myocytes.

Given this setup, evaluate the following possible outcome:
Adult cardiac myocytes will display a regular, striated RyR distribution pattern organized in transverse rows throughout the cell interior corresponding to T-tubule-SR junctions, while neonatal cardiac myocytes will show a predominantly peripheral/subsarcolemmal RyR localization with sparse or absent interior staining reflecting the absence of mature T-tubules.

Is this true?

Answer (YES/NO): YES